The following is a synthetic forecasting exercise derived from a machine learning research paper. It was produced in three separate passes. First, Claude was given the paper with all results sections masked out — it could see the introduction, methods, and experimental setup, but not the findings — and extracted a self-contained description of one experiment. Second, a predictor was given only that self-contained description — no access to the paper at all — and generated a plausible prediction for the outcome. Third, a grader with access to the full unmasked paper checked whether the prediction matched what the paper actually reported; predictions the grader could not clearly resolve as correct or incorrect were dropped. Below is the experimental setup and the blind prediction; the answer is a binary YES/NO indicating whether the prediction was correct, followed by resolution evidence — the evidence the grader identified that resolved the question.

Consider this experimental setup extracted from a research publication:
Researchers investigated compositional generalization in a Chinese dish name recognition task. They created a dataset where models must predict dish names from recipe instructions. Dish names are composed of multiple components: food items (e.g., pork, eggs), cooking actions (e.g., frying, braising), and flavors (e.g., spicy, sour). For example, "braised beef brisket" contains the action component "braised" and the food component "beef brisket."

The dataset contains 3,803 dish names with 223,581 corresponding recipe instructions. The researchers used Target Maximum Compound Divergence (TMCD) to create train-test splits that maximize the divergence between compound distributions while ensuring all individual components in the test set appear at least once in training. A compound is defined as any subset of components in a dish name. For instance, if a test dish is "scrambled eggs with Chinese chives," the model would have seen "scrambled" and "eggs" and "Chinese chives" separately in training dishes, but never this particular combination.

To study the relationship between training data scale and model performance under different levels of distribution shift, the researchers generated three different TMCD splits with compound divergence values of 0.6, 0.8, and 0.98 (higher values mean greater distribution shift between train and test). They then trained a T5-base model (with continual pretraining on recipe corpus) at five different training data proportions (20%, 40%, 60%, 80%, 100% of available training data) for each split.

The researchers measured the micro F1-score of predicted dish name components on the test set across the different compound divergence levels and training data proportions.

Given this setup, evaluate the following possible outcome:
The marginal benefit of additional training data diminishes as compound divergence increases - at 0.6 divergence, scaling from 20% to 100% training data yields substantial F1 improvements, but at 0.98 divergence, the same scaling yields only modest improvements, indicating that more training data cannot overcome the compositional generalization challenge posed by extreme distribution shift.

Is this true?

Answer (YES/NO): NO